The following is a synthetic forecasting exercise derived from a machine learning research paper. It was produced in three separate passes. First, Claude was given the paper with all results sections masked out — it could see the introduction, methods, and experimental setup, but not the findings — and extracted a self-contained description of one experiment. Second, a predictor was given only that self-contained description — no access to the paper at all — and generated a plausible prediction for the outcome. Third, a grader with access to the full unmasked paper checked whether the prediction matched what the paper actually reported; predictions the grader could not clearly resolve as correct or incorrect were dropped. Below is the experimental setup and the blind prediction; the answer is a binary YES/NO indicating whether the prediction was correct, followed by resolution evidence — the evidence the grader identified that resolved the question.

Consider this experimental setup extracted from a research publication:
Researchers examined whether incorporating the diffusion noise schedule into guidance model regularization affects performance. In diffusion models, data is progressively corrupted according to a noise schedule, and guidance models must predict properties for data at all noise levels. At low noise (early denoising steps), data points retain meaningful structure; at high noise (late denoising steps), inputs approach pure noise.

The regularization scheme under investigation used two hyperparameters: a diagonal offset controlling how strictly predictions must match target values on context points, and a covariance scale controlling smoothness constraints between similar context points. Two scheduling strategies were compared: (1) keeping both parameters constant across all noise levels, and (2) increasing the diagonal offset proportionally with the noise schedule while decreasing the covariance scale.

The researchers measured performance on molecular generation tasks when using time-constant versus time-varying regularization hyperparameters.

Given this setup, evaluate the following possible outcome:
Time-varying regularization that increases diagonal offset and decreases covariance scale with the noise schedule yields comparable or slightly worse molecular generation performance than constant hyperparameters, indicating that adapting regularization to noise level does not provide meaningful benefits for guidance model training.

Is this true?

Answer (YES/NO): NO